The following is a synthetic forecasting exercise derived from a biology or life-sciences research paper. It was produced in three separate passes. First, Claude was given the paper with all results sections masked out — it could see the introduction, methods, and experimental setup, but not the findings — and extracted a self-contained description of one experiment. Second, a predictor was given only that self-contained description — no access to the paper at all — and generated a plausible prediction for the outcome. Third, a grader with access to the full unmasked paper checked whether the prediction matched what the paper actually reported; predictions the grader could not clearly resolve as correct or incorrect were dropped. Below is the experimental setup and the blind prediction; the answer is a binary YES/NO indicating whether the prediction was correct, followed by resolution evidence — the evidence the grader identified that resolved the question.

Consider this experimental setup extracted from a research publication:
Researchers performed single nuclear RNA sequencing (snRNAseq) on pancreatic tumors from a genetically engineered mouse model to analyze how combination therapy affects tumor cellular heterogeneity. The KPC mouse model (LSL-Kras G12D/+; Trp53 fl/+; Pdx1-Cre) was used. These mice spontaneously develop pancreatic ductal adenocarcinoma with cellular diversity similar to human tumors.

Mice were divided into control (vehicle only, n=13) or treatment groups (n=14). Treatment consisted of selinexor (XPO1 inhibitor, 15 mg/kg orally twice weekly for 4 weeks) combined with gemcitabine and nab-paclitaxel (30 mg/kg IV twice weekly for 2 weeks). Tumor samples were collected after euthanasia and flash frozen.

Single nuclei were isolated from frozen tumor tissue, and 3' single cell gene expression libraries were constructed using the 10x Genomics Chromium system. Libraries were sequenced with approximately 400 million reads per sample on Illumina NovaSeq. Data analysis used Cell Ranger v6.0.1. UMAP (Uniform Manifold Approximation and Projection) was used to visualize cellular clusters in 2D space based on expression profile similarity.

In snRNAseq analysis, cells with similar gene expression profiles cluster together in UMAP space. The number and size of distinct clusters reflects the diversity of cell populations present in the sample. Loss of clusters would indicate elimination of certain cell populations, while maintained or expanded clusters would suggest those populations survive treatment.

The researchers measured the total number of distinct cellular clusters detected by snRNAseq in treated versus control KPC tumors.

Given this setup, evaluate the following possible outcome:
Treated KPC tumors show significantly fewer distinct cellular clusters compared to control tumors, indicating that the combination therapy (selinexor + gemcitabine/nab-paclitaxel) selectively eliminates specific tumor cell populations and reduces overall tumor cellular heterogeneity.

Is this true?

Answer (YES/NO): YES